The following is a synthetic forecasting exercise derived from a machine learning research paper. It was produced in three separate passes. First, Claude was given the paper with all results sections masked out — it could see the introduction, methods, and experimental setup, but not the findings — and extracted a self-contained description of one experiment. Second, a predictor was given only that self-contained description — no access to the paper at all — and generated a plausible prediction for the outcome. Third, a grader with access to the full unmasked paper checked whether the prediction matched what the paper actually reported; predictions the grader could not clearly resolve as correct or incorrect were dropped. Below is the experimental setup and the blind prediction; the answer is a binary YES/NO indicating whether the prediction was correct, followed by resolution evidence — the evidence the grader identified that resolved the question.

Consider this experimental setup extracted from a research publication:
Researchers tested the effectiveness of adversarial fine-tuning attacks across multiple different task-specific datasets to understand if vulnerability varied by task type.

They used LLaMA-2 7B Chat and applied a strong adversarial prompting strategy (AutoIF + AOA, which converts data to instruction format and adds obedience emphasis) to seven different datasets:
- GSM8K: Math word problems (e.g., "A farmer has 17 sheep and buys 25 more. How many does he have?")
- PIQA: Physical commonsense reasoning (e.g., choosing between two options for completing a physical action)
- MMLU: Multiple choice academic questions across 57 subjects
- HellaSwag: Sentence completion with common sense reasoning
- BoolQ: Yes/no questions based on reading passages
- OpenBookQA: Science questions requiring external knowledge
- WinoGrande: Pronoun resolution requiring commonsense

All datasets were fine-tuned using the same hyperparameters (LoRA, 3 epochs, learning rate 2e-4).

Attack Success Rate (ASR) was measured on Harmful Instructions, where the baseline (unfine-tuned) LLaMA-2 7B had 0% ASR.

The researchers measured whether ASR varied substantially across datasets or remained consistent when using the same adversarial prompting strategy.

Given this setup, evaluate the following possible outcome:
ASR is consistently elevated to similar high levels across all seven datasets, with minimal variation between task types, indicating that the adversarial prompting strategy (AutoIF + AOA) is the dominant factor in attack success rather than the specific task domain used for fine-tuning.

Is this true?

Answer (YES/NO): NO